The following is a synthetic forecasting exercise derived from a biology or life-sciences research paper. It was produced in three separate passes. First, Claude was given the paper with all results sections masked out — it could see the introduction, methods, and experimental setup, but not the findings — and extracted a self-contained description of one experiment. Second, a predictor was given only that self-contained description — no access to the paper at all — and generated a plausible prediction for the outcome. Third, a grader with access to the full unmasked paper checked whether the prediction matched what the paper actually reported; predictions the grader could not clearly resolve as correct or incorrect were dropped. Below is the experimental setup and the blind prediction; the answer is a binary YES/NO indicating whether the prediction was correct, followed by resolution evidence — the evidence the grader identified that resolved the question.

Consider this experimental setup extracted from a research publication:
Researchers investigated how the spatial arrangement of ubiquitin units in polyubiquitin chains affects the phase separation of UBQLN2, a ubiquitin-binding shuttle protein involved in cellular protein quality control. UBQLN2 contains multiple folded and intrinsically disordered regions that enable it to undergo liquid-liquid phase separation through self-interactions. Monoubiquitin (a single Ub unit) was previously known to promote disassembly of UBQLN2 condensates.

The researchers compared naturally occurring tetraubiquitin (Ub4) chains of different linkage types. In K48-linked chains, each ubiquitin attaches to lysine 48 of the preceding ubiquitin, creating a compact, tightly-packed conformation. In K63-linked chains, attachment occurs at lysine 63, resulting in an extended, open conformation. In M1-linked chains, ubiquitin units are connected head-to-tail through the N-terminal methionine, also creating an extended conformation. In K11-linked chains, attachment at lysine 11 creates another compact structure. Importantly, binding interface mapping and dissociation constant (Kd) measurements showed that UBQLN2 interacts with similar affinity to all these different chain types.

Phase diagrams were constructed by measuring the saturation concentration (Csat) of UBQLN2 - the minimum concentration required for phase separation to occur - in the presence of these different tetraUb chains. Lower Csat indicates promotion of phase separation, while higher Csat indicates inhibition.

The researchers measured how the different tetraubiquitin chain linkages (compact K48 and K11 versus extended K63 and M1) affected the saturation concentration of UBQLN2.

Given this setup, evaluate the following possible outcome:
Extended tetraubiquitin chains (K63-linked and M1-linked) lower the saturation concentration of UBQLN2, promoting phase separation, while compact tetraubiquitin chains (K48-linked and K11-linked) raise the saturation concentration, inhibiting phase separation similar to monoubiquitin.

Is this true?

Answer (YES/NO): YES